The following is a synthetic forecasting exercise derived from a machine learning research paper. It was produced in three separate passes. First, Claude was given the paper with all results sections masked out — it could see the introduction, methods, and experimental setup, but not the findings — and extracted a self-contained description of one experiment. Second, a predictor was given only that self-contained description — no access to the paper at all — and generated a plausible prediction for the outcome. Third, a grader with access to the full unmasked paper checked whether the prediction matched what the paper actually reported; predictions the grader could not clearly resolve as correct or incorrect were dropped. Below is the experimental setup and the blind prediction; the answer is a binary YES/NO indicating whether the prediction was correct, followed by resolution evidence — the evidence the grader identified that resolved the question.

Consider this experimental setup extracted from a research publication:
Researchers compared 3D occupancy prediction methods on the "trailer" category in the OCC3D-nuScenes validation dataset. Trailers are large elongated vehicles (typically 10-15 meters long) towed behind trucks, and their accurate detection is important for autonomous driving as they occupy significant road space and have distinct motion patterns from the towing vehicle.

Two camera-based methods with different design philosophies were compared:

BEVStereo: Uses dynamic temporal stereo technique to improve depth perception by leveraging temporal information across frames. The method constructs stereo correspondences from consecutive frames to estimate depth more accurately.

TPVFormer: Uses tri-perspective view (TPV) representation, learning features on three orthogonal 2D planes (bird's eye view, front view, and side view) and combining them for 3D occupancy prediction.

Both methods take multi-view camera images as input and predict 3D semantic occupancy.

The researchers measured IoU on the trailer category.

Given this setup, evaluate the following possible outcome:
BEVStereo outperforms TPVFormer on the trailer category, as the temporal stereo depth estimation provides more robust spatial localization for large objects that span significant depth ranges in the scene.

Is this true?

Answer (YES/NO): NO